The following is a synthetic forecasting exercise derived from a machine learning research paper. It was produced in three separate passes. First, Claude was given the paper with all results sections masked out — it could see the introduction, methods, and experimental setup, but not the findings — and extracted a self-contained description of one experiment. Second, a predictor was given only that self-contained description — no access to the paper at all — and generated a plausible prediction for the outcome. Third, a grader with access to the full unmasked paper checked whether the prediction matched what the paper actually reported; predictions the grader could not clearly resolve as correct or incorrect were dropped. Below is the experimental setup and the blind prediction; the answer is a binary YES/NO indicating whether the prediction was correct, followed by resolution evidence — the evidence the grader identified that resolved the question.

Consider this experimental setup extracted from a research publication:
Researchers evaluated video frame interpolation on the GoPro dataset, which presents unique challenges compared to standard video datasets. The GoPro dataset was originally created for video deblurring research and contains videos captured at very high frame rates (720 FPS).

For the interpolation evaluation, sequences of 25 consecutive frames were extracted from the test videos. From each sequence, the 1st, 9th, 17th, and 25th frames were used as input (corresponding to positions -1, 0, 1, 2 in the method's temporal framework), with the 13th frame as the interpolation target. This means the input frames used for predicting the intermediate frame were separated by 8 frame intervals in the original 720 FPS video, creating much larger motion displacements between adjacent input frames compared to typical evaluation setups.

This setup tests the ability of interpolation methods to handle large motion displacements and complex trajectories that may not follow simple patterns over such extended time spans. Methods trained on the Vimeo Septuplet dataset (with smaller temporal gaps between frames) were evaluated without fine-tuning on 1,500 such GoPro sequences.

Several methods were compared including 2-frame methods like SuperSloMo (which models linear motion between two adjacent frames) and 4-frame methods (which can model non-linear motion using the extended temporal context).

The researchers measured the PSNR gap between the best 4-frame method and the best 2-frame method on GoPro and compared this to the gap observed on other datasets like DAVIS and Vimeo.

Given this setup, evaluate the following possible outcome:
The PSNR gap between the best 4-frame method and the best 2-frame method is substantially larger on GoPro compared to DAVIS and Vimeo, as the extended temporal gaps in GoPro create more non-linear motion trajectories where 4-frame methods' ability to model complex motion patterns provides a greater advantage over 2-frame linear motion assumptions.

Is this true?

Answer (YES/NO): NO